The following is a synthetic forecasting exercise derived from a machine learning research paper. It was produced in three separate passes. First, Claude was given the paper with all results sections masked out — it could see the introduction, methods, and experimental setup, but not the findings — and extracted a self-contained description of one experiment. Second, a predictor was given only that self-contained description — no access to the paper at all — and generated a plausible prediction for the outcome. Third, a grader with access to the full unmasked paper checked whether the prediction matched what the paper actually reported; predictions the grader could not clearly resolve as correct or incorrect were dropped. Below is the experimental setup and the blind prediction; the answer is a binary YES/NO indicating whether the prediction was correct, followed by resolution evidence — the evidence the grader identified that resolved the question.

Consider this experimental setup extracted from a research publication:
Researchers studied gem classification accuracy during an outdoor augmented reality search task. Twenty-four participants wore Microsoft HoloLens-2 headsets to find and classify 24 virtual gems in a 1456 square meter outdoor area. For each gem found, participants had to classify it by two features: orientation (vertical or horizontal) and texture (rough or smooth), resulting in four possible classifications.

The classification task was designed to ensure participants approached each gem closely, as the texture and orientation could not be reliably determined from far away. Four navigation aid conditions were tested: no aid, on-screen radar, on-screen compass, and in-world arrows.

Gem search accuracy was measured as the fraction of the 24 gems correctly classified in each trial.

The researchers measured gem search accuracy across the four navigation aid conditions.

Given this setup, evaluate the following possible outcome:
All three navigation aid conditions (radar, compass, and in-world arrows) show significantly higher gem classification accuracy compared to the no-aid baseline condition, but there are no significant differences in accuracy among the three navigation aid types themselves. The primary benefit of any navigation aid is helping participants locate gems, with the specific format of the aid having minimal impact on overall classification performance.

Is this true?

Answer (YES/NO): NO